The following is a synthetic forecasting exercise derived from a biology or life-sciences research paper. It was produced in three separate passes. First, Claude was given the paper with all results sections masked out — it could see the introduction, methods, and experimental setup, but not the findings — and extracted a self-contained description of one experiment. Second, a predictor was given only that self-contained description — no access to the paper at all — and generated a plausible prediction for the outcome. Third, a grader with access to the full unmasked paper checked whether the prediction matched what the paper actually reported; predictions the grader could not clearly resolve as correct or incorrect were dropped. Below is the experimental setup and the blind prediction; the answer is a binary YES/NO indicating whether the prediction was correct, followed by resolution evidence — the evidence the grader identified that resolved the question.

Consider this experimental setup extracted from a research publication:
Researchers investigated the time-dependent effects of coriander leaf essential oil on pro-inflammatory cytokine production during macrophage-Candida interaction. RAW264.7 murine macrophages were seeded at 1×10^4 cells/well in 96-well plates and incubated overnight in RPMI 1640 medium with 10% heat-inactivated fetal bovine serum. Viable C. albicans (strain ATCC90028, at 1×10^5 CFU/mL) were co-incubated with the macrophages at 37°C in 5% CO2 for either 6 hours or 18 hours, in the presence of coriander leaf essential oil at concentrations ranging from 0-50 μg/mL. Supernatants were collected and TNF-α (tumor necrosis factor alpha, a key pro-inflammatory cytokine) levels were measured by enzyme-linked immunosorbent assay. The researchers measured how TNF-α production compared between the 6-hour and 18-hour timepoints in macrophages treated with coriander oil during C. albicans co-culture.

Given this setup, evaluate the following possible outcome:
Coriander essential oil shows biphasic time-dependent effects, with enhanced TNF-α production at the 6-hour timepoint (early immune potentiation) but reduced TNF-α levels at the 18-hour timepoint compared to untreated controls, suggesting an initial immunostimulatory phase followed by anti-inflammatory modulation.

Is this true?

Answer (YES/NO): NO